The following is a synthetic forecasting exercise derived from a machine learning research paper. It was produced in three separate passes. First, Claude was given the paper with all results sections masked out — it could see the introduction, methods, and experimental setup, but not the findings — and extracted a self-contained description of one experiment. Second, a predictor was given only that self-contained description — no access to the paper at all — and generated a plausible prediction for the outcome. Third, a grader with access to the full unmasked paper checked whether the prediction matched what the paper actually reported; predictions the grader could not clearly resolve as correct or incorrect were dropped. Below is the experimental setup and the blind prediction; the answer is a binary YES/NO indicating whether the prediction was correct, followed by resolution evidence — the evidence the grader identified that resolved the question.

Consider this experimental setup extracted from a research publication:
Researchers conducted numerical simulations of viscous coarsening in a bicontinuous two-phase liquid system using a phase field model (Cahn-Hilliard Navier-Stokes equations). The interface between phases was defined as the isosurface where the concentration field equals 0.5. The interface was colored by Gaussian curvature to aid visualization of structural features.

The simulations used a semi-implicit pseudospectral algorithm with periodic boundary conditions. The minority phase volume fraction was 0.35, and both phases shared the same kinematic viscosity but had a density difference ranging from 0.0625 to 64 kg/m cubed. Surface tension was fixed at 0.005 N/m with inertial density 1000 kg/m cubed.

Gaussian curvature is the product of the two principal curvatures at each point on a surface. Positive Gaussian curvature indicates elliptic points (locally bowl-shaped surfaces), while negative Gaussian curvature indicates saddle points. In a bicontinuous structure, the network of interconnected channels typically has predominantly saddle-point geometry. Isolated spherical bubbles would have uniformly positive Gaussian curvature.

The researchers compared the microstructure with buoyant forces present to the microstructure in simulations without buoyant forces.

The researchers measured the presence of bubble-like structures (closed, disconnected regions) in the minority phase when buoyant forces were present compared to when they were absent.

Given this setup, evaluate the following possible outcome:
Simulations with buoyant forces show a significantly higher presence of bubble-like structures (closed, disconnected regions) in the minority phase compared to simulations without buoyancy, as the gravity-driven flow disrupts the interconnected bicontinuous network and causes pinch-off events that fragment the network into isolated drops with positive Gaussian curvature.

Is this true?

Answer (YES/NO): YES